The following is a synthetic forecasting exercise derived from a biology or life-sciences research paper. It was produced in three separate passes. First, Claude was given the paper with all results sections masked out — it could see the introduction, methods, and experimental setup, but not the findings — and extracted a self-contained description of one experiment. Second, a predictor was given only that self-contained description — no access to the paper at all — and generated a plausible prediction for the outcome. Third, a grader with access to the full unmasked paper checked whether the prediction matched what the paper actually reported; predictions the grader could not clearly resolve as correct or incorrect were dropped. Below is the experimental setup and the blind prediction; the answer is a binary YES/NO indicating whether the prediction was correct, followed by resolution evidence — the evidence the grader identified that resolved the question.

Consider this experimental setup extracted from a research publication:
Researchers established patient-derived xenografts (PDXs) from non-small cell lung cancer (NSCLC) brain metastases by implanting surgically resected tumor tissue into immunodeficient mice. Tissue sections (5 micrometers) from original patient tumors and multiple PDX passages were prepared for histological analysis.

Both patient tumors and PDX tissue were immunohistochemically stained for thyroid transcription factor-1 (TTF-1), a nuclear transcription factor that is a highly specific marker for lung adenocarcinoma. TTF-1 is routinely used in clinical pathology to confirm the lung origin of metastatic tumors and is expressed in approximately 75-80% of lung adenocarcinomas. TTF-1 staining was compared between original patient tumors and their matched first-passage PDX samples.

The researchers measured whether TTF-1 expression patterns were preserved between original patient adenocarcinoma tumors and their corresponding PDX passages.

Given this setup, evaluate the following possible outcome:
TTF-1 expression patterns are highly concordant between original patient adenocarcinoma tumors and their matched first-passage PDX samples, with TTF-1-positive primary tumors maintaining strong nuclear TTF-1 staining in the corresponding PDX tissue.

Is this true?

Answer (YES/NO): YES